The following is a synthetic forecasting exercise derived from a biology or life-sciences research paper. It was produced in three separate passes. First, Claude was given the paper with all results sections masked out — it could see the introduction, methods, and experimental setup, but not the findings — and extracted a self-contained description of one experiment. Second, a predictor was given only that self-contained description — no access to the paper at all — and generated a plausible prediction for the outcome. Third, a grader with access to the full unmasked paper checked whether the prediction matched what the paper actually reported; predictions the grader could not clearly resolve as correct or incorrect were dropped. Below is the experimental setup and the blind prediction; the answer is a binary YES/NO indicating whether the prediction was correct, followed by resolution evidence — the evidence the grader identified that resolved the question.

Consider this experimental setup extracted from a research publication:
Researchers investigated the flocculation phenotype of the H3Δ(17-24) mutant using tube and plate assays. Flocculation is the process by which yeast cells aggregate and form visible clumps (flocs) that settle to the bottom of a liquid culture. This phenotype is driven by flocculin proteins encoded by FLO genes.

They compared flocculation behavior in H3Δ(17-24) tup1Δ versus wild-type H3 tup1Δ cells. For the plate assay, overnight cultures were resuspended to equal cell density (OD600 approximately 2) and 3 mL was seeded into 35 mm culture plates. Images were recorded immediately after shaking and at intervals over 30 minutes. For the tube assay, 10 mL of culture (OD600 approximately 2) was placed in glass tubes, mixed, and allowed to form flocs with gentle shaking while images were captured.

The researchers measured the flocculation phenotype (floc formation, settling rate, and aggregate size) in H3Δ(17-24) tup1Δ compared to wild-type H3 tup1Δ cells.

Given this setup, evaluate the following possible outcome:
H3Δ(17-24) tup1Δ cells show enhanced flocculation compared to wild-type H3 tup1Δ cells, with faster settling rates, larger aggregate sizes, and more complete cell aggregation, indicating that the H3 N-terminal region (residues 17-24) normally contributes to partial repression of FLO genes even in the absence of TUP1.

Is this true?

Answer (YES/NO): YES